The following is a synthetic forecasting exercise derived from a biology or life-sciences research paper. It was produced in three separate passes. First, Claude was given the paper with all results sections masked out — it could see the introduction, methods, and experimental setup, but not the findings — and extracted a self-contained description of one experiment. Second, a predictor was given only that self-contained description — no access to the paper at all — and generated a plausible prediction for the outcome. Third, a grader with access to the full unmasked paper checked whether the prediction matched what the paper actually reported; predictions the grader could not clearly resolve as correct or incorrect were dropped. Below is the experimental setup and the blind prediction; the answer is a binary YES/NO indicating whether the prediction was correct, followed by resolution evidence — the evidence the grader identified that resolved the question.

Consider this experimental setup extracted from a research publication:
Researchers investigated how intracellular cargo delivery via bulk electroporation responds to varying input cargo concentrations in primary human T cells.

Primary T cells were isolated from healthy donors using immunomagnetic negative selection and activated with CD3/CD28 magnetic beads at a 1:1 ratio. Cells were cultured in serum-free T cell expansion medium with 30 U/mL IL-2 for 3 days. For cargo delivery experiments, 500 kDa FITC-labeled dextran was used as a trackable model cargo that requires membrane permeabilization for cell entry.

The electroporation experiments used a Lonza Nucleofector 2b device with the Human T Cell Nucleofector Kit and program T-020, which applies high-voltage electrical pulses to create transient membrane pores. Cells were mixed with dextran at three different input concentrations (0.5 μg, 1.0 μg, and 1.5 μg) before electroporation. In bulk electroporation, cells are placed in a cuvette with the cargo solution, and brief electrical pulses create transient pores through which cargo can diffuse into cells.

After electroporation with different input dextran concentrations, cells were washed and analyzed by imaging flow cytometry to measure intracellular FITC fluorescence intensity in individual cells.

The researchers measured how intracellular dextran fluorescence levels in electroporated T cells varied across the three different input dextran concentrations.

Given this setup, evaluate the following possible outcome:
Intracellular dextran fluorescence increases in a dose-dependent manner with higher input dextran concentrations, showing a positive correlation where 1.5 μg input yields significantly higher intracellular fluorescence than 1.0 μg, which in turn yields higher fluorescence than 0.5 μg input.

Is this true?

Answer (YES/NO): NO